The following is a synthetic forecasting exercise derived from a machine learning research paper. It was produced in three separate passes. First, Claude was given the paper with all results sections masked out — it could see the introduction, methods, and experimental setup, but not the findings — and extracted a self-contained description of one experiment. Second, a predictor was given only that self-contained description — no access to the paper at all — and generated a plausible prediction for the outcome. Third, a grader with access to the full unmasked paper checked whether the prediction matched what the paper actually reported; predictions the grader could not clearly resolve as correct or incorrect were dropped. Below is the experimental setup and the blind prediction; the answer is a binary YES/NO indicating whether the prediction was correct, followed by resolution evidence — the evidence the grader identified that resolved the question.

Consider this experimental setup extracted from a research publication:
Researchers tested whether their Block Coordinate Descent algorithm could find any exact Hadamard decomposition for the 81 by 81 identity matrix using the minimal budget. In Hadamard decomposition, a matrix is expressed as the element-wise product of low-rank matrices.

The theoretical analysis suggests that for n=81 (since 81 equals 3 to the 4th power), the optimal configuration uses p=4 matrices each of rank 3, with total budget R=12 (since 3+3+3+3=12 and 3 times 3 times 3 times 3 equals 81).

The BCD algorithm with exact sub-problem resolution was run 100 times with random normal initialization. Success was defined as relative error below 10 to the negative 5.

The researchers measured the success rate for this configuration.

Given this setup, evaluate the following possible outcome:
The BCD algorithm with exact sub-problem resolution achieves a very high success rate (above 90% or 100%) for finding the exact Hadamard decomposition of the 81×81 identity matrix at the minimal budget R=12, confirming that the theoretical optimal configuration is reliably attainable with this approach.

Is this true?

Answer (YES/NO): NO